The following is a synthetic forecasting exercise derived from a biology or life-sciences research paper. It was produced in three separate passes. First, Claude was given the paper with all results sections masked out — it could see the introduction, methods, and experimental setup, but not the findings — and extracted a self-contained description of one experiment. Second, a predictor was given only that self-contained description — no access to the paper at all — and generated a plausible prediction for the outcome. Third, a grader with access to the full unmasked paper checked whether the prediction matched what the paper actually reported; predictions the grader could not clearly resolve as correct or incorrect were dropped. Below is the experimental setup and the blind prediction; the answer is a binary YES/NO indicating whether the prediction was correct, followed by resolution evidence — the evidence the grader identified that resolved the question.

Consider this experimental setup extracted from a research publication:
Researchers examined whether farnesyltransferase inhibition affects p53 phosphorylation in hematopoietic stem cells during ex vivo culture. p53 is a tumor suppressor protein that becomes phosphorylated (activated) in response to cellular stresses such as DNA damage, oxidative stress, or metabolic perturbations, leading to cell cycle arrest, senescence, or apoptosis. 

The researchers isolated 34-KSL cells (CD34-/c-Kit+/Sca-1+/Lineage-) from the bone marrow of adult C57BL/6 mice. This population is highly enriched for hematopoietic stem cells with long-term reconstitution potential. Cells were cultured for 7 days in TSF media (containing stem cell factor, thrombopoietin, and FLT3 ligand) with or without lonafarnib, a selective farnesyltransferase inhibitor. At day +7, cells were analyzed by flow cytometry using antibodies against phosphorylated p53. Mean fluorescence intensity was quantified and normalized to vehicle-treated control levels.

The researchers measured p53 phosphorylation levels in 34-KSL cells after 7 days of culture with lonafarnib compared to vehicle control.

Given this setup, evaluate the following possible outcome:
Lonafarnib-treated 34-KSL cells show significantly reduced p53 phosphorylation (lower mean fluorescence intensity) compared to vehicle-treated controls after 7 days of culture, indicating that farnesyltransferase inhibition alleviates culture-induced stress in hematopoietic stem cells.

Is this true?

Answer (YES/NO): NO